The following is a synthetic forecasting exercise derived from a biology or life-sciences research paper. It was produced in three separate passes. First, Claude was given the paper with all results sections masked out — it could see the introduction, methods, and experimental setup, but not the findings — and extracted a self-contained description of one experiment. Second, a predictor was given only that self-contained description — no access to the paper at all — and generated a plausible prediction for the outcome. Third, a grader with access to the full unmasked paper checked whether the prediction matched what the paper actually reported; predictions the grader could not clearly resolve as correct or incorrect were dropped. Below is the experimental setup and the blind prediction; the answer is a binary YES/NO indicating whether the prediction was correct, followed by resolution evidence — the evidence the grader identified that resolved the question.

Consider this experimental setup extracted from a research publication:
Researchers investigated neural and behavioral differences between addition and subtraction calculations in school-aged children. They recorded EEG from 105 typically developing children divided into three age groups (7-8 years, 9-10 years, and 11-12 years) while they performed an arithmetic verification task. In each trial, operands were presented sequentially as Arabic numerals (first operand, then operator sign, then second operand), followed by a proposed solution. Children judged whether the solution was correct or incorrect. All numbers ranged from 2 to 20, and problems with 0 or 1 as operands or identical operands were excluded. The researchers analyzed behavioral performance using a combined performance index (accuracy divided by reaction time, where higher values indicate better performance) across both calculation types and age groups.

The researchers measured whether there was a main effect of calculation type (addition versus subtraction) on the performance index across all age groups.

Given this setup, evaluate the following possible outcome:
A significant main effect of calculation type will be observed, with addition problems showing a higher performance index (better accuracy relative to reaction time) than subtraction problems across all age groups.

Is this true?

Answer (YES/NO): YES